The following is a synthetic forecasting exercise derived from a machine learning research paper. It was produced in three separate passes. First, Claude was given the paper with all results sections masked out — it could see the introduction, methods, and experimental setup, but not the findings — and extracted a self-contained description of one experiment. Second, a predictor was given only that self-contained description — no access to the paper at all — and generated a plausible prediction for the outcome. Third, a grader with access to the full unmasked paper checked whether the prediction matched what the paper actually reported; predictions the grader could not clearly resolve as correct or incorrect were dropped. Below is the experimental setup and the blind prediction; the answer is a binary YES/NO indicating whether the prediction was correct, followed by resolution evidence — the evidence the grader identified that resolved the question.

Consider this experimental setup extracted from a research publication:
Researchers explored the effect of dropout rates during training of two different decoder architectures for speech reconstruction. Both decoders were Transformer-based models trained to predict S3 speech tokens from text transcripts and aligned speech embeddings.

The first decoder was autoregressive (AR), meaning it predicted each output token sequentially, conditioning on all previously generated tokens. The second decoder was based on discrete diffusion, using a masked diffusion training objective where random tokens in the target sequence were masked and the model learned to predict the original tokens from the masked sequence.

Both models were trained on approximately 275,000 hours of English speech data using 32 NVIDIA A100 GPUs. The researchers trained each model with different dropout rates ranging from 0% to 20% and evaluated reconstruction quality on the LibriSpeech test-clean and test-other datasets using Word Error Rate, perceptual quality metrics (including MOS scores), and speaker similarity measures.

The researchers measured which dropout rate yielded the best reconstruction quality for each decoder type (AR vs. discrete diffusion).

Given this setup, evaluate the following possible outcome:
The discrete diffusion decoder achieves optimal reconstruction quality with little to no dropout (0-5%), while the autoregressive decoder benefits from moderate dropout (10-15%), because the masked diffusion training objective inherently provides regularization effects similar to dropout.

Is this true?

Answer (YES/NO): YES